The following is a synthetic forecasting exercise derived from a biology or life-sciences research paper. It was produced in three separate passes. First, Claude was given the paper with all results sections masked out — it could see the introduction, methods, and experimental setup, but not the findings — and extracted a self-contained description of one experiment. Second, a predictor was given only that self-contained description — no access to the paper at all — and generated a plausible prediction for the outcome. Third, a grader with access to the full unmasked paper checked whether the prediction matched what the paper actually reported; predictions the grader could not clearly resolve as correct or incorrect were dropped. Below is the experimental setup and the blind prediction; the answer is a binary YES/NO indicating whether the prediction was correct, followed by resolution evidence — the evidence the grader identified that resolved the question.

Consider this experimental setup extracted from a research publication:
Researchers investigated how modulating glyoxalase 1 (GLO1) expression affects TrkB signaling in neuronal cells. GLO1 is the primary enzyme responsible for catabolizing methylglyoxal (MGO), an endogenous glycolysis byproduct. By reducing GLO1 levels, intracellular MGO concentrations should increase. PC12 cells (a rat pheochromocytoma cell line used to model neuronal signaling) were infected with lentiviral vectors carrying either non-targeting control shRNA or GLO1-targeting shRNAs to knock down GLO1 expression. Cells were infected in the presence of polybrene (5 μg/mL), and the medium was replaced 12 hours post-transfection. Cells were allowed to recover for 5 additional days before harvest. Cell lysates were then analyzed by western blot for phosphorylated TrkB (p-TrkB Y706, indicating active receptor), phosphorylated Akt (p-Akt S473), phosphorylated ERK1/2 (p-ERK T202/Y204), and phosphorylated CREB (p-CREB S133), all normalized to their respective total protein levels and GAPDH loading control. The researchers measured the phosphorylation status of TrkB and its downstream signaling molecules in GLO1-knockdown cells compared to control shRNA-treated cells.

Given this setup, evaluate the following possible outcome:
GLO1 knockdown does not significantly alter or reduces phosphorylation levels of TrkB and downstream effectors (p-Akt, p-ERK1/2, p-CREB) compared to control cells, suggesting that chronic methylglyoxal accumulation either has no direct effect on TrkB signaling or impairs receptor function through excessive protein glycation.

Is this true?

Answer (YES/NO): NO